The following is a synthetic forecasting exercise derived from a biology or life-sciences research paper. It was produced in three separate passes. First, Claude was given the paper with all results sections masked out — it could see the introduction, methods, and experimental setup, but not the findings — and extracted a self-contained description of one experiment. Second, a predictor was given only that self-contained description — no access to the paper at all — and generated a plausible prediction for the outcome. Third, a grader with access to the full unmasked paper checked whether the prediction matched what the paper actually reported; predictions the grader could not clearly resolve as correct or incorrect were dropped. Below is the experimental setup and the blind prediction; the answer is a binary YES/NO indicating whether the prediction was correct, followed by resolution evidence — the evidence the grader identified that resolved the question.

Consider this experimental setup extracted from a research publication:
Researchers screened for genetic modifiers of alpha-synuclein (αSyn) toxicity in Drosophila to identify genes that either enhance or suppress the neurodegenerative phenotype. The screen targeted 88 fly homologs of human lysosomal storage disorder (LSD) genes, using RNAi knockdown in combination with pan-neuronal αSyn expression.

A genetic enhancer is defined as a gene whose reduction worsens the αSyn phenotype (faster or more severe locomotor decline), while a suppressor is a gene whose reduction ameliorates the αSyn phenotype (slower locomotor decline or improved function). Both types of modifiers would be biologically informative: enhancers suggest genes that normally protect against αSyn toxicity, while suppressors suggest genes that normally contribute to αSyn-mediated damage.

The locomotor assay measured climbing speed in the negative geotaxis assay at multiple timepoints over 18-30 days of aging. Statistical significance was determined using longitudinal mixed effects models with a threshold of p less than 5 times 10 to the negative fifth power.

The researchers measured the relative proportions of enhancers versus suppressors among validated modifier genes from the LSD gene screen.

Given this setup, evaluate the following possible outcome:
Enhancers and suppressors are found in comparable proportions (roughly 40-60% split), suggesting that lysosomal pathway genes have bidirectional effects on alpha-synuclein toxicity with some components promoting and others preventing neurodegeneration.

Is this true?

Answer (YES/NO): NO